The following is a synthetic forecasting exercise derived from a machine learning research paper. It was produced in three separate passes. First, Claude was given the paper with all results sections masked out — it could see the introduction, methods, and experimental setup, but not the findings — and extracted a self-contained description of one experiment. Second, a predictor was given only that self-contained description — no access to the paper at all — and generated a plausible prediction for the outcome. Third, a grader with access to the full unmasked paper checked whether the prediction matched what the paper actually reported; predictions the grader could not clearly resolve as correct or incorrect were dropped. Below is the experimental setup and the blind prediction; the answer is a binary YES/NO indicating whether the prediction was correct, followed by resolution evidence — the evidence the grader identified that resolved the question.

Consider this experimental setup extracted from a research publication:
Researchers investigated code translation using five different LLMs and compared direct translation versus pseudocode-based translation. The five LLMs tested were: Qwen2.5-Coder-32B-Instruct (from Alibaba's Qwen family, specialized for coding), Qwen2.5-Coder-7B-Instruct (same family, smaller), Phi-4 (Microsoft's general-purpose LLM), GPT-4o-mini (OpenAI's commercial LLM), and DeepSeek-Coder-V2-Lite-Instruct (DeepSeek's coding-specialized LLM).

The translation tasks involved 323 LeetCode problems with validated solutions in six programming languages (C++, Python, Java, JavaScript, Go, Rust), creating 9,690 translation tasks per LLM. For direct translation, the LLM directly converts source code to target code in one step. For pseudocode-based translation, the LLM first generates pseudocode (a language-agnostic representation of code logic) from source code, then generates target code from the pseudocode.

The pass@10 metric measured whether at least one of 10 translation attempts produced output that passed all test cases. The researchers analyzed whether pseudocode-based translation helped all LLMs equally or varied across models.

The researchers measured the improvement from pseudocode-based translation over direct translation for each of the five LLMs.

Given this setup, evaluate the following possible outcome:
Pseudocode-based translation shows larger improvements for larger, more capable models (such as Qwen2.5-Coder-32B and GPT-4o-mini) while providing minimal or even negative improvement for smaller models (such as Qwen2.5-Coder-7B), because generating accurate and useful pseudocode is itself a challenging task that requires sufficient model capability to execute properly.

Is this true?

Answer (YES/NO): NO